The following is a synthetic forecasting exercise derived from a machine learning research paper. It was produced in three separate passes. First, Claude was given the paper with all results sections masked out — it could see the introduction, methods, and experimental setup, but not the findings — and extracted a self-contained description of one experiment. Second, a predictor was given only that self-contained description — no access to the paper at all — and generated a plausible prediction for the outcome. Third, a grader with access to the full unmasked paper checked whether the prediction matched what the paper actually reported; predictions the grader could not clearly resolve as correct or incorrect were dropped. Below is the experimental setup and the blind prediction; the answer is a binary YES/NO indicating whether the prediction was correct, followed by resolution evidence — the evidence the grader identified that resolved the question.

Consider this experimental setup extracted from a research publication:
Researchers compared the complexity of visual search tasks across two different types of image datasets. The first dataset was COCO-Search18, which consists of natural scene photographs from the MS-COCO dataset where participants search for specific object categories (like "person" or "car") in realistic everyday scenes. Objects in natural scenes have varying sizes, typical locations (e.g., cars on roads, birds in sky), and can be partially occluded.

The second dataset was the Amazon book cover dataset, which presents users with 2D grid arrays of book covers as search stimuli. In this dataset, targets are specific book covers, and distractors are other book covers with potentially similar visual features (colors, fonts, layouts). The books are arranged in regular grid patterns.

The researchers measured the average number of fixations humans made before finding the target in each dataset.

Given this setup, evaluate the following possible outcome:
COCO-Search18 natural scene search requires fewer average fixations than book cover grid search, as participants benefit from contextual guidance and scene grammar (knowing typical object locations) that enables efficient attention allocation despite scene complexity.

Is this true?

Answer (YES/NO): YES